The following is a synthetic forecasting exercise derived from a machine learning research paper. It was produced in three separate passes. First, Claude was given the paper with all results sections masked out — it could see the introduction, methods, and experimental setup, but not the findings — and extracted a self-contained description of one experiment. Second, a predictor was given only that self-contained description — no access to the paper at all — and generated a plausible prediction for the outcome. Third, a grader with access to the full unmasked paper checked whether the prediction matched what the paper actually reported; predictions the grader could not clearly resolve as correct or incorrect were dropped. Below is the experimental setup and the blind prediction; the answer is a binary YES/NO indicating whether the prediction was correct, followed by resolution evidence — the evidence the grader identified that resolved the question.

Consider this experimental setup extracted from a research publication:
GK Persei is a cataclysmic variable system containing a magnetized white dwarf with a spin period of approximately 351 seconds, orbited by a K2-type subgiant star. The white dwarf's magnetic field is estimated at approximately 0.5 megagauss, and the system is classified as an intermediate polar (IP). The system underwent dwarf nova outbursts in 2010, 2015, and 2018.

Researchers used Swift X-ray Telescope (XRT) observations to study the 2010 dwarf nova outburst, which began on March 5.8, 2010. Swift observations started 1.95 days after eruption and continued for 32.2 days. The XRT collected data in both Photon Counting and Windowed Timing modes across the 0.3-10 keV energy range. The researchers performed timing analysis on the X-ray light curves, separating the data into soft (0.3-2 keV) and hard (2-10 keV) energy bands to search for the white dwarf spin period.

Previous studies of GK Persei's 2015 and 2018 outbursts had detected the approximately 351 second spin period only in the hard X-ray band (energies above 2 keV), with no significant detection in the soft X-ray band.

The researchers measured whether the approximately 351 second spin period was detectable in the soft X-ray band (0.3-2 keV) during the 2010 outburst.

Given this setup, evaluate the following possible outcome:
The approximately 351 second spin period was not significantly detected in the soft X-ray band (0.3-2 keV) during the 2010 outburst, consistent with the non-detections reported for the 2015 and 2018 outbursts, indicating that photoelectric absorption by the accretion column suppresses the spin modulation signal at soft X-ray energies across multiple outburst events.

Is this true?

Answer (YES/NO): NO